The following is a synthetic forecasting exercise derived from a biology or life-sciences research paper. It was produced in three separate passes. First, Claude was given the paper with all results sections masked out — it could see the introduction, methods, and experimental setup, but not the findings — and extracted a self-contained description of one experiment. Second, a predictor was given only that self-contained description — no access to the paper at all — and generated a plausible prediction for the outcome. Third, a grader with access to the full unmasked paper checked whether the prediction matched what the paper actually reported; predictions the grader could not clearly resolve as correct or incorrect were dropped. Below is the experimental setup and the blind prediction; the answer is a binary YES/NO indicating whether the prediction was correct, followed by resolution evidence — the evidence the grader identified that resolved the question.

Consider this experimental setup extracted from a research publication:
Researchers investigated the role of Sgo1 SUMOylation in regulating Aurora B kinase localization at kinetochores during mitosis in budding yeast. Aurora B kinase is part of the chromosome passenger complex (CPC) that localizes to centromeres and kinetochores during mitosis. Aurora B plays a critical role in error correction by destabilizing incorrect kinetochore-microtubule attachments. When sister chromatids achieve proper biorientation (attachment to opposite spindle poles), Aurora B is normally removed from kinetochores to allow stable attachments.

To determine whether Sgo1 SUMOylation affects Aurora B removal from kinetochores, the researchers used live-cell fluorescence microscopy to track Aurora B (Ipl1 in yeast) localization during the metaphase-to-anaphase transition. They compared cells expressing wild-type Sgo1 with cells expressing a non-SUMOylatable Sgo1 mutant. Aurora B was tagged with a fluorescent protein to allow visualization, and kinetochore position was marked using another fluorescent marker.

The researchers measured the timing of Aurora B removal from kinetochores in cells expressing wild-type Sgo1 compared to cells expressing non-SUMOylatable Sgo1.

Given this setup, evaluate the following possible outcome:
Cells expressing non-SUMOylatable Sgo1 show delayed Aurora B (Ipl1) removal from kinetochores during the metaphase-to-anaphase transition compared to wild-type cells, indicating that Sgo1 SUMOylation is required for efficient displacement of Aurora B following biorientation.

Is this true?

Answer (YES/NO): YES